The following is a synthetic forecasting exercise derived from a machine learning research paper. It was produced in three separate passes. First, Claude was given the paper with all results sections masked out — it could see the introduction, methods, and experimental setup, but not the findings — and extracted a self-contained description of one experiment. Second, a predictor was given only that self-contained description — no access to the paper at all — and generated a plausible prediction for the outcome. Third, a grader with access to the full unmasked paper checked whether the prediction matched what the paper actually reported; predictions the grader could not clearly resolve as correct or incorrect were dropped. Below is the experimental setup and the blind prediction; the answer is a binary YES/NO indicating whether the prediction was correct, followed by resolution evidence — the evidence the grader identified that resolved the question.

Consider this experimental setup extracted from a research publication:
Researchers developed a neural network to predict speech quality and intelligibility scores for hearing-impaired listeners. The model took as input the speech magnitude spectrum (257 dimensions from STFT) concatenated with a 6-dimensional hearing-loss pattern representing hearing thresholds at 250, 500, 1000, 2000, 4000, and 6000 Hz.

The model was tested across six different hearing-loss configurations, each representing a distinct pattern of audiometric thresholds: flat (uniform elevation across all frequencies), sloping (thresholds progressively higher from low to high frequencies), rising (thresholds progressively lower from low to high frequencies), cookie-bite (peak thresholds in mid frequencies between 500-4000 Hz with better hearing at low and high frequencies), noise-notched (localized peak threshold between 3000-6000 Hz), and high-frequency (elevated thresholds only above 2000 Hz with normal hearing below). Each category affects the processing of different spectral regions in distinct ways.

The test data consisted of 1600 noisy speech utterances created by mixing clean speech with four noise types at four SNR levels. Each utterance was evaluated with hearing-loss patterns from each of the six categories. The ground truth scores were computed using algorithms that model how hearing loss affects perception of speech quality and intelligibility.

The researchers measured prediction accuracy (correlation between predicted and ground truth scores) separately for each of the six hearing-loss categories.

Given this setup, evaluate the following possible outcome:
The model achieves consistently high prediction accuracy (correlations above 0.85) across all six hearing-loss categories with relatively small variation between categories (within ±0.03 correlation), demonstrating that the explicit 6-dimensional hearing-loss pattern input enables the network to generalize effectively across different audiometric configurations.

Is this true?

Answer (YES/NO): NO